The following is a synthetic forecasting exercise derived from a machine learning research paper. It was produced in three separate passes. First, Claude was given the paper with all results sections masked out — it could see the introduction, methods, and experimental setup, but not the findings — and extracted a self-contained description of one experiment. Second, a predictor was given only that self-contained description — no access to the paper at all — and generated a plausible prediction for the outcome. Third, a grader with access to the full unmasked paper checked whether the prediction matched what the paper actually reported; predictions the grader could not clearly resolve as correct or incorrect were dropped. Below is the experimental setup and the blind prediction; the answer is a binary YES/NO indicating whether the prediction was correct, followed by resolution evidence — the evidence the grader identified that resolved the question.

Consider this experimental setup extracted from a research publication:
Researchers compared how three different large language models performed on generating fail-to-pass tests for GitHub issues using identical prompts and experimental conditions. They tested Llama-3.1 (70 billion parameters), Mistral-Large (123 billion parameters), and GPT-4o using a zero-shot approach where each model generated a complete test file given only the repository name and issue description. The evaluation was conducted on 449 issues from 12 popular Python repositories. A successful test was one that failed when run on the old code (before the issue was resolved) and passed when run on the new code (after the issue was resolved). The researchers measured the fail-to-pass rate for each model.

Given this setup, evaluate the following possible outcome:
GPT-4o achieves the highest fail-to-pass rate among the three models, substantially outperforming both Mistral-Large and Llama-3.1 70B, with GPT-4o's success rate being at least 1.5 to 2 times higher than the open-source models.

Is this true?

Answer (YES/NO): NO